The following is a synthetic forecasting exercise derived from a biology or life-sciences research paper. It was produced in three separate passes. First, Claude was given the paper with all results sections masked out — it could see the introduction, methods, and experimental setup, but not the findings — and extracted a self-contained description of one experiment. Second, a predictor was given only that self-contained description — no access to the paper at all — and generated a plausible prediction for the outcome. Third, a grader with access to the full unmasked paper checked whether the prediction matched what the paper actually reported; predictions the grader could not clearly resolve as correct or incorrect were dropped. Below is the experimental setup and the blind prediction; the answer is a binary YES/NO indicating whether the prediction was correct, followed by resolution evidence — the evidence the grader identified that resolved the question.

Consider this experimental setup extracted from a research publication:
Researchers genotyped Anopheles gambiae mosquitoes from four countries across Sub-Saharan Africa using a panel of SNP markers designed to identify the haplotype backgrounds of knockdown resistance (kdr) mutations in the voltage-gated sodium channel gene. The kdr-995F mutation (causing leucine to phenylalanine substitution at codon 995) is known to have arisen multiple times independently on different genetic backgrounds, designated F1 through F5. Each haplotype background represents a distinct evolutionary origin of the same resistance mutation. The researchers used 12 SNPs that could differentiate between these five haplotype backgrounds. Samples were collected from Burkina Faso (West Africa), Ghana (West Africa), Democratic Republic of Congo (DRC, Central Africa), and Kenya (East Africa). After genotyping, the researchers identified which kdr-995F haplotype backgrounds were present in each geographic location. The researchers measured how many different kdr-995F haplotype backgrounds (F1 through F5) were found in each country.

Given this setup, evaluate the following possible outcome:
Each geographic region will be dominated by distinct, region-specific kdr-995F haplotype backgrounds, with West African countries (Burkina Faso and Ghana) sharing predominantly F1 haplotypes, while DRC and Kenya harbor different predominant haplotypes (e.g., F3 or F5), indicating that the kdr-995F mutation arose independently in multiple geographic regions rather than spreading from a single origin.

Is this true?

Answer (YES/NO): NO